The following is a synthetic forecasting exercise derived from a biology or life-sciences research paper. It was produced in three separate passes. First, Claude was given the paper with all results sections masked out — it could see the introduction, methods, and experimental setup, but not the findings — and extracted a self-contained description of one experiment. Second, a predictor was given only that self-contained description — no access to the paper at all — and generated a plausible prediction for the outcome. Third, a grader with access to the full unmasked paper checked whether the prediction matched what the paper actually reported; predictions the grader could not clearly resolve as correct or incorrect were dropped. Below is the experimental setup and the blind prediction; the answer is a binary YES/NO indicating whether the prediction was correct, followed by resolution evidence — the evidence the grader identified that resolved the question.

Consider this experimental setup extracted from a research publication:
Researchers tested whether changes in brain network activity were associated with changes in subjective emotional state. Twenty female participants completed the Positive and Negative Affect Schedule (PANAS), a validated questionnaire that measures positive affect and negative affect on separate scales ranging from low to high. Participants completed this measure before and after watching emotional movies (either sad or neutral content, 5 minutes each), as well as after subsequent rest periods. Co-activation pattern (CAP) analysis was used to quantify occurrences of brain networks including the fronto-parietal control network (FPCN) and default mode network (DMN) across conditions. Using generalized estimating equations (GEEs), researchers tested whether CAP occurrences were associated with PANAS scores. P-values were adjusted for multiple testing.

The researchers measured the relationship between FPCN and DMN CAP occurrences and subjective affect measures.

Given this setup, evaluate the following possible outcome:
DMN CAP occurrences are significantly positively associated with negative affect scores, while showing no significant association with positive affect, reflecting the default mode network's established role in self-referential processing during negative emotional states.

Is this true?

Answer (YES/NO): YES